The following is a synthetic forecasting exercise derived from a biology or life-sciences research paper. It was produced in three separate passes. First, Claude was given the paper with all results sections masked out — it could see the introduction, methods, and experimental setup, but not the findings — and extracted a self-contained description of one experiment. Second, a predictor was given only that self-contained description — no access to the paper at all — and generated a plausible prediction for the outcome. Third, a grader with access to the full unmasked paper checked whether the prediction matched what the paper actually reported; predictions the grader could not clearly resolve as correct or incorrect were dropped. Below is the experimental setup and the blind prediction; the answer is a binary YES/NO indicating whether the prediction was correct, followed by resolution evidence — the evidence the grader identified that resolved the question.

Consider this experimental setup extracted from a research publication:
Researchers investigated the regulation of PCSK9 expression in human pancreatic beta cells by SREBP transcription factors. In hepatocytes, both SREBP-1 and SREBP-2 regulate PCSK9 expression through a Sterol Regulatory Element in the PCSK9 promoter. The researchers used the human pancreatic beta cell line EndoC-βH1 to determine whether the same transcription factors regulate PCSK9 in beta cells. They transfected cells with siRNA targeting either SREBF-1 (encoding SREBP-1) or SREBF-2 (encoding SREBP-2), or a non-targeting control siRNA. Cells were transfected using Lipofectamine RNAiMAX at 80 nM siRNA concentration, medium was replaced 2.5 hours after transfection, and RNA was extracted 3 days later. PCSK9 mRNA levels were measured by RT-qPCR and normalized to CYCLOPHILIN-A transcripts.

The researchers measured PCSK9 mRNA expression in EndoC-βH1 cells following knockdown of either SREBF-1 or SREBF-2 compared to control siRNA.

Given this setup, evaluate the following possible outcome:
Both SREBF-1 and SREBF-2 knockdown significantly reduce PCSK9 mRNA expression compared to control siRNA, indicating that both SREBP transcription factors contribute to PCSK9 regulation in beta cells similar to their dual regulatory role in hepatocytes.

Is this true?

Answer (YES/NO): NO